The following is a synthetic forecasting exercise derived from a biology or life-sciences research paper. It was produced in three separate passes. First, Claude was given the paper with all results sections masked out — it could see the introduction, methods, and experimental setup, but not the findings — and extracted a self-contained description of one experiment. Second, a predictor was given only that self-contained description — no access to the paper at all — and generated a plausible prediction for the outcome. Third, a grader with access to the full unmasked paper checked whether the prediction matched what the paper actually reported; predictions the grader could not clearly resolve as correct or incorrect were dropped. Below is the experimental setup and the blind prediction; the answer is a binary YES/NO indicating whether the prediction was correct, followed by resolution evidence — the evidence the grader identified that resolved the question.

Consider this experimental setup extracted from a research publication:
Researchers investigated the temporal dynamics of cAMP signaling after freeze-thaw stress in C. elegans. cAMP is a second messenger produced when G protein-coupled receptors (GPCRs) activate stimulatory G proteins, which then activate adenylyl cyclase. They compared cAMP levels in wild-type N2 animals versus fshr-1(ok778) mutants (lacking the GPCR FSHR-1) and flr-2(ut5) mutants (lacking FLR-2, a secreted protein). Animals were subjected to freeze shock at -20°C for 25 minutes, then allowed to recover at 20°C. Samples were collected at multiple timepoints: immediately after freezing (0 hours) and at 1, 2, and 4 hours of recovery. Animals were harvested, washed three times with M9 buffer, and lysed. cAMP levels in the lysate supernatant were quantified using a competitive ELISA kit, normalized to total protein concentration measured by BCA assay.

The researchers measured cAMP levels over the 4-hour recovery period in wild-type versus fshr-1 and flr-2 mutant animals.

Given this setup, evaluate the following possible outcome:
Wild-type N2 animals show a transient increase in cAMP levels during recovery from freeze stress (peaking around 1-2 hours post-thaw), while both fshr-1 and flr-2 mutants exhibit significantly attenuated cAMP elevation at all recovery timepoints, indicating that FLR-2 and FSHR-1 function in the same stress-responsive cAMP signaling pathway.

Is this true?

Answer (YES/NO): YES